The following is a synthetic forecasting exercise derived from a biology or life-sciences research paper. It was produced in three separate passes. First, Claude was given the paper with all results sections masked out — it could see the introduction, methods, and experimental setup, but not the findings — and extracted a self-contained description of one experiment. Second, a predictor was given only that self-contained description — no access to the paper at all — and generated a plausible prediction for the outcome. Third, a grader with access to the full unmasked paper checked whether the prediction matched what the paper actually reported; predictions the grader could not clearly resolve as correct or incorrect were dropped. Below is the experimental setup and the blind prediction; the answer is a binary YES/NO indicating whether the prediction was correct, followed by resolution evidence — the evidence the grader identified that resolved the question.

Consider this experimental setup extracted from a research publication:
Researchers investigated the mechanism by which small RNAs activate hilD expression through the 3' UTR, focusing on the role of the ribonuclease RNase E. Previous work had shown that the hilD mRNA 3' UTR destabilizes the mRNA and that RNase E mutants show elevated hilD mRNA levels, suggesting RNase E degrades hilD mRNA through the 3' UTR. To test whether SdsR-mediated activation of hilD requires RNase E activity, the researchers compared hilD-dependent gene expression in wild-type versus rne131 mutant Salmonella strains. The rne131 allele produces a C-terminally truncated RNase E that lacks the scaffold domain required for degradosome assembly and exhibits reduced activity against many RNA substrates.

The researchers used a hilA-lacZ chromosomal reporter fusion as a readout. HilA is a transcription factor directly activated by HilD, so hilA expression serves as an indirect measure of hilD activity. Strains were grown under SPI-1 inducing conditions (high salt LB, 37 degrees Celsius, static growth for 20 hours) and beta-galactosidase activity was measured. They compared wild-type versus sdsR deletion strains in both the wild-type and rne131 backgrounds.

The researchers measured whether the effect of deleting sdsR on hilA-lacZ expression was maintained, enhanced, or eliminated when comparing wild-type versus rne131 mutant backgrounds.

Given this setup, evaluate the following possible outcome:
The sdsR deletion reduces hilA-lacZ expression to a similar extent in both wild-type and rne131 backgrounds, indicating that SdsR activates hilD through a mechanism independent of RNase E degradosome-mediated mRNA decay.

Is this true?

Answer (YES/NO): NO